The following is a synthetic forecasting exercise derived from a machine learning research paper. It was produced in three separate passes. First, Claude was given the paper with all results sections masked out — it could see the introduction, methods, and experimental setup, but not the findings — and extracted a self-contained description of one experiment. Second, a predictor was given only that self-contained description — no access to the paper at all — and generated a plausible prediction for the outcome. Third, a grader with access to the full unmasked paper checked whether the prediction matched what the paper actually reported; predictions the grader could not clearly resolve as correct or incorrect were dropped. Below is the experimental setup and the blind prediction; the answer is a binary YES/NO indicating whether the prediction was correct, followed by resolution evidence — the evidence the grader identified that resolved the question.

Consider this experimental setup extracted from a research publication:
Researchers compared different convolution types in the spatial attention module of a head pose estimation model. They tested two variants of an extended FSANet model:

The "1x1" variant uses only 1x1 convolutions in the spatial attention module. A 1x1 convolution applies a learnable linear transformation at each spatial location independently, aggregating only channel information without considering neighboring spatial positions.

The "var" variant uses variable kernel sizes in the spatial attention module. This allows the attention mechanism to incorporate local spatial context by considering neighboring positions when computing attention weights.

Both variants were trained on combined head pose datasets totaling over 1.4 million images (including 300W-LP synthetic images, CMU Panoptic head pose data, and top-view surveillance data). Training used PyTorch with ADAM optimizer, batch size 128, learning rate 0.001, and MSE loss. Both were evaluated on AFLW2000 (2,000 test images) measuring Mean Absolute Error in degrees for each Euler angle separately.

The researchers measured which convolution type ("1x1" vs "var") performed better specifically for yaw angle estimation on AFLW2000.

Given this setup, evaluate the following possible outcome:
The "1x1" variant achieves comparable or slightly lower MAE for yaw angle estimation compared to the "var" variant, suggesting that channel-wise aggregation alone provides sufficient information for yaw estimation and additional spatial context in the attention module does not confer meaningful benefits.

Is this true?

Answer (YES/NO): NO